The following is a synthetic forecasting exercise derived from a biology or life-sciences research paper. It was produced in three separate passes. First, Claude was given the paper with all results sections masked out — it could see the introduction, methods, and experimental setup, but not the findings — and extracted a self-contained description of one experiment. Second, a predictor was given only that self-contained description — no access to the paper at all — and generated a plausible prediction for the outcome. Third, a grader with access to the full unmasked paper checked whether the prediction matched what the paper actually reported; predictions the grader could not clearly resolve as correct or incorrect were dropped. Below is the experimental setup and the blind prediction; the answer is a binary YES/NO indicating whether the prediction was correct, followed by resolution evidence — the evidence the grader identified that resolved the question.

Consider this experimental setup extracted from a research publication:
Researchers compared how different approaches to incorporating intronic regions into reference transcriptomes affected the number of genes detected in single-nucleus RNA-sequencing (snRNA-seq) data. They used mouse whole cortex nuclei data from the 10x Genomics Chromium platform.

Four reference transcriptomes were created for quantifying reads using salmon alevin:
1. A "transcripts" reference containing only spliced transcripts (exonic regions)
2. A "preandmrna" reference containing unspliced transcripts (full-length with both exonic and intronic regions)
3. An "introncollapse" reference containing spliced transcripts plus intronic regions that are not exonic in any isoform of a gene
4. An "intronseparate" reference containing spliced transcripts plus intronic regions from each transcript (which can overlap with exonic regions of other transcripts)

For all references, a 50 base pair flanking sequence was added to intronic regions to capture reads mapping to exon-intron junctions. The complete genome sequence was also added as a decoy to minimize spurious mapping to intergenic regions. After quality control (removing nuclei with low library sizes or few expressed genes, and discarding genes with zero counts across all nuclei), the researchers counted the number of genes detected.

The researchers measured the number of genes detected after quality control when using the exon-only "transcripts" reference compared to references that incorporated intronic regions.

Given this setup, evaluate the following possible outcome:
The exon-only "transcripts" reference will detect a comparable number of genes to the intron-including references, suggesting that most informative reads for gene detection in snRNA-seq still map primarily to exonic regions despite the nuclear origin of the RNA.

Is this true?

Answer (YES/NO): NO